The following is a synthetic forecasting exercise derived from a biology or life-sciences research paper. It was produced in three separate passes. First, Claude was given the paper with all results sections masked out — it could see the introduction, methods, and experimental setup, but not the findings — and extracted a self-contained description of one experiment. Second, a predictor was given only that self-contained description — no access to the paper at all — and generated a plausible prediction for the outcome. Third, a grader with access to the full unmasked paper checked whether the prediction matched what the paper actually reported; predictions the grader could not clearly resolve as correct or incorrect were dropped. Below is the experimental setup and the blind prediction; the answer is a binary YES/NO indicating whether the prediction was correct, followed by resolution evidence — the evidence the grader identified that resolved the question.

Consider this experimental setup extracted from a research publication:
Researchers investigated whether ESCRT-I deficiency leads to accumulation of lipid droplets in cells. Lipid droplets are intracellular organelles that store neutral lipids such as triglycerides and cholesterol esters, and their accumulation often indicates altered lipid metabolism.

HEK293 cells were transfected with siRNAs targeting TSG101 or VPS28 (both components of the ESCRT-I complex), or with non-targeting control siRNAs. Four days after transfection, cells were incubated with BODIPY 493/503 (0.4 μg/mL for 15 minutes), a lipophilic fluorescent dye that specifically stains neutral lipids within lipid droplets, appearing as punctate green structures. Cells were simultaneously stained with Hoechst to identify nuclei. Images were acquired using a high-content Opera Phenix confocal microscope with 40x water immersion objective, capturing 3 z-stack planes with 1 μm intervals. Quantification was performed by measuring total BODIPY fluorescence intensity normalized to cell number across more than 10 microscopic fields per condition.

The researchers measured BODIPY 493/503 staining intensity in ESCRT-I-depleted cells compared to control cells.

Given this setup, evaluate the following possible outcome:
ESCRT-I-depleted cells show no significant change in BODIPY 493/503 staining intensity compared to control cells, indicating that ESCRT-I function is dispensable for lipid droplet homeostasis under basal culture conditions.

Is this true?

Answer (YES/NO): NO